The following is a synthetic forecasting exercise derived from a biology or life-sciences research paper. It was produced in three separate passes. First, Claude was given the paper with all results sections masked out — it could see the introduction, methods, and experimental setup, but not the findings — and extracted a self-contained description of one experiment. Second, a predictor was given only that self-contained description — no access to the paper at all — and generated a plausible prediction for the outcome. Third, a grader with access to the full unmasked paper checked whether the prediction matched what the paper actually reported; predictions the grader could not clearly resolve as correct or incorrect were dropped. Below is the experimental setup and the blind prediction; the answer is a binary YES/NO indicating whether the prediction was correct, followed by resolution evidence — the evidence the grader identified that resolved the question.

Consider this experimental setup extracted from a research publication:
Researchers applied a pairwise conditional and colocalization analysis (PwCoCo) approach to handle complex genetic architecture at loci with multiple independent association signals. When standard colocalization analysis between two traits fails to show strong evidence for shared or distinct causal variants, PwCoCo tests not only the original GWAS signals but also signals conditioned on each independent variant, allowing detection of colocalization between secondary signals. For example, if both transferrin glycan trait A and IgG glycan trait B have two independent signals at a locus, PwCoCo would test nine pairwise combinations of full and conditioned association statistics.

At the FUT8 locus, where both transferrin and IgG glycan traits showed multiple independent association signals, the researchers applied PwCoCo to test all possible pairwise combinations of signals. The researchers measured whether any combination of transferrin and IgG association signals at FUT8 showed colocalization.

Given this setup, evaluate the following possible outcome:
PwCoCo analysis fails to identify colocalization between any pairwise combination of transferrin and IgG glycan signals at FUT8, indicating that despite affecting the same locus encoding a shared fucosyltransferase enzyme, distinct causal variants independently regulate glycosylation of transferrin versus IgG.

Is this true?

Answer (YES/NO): YES